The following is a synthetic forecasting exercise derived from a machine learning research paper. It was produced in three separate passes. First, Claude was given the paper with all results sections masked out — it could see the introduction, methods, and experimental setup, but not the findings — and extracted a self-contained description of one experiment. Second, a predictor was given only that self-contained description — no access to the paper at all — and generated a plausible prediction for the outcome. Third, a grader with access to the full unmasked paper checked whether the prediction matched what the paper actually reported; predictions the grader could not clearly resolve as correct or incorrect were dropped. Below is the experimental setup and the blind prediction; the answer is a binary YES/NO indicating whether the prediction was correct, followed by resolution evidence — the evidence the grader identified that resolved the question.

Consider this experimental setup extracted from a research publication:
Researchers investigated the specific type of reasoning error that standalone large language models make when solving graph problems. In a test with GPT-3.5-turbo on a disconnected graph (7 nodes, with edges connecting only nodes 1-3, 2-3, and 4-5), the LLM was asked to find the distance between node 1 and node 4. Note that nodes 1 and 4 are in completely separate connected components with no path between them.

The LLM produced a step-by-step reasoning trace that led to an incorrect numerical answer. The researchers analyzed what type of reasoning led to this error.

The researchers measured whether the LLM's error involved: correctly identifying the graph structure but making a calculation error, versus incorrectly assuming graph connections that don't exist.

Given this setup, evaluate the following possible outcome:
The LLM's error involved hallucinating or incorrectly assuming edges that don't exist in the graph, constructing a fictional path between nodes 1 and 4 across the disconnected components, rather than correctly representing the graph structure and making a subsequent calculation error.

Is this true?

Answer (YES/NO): YES